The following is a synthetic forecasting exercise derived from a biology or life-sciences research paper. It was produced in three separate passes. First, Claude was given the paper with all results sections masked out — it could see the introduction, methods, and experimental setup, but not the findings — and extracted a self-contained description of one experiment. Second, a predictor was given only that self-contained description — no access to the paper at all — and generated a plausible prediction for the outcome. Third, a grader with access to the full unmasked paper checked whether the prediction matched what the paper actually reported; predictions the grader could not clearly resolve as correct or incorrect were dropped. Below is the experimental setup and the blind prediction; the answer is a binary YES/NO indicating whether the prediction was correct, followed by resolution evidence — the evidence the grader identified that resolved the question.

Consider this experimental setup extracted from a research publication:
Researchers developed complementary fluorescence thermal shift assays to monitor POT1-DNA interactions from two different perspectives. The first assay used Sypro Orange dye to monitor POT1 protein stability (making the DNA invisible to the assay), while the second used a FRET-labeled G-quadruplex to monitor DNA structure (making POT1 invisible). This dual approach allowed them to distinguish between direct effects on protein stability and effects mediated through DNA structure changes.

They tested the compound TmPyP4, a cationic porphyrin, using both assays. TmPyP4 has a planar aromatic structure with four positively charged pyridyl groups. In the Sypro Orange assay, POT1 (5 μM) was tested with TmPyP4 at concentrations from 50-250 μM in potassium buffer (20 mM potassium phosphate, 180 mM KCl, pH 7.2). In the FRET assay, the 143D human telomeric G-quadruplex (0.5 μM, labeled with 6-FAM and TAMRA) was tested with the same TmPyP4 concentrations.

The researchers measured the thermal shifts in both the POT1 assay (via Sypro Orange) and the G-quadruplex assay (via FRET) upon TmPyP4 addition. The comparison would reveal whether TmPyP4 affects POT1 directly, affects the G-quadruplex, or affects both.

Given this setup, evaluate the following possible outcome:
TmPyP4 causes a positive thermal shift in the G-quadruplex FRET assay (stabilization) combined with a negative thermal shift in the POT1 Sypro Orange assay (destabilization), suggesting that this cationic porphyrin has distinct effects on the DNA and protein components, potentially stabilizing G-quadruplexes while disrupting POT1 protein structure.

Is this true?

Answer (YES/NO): NO